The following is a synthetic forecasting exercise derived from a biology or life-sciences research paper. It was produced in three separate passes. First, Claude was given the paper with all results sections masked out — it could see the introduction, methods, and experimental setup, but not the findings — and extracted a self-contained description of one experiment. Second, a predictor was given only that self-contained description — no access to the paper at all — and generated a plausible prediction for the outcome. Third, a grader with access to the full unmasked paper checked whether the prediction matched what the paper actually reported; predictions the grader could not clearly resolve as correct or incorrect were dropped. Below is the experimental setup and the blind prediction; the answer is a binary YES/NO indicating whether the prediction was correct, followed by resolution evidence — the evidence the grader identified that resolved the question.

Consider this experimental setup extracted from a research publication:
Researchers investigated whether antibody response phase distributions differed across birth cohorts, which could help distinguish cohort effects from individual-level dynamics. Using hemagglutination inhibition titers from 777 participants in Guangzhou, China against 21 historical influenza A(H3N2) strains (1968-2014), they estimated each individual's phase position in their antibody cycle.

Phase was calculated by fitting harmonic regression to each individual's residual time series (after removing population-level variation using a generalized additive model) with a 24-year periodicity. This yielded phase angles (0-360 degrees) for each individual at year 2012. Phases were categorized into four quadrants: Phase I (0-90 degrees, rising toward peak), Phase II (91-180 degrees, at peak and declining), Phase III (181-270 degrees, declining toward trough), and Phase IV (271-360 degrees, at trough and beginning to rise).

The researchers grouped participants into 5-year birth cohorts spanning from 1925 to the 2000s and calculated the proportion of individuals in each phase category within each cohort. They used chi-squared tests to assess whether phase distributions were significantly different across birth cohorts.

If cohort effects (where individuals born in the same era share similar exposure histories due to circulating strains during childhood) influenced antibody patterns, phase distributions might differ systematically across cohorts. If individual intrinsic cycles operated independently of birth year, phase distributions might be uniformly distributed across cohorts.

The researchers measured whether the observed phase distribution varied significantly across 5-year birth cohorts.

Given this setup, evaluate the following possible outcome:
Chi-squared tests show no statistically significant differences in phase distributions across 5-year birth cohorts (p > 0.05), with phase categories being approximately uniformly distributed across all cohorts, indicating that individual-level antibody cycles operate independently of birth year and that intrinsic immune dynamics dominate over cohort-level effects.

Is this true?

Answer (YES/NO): NO